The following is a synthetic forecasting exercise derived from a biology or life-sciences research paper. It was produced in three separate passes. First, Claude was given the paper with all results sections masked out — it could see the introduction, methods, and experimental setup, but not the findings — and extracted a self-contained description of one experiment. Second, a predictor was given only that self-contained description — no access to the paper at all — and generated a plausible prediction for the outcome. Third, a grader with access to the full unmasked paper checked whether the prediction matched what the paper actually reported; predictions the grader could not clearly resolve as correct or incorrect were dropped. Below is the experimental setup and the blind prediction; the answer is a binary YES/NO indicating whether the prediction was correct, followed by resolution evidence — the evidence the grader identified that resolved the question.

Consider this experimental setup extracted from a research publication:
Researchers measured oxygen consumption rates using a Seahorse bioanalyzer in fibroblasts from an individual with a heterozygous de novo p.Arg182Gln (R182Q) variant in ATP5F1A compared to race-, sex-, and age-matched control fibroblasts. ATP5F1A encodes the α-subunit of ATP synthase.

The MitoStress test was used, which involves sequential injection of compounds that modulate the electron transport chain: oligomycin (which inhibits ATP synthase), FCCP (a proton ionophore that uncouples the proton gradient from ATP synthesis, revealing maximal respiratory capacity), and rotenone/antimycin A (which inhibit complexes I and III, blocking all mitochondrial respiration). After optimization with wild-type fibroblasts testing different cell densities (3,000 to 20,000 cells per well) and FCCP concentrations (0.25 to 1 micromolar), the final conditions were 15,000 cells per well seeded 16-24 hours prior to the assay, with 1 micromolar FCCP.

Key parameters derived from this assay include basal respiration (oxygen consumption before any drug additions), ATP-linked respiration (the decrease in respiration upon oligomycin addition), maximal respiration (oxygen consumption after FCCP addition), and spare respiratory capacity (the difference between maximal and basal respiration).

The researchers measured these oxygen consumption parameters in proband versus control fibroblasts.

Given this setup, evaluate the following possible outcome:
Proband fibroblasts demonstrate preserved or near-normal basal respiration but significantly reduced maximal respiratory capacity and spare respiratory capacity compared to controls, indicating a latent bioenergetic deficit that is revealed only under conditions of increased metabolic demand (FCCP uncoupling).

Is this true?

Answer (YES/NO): NO